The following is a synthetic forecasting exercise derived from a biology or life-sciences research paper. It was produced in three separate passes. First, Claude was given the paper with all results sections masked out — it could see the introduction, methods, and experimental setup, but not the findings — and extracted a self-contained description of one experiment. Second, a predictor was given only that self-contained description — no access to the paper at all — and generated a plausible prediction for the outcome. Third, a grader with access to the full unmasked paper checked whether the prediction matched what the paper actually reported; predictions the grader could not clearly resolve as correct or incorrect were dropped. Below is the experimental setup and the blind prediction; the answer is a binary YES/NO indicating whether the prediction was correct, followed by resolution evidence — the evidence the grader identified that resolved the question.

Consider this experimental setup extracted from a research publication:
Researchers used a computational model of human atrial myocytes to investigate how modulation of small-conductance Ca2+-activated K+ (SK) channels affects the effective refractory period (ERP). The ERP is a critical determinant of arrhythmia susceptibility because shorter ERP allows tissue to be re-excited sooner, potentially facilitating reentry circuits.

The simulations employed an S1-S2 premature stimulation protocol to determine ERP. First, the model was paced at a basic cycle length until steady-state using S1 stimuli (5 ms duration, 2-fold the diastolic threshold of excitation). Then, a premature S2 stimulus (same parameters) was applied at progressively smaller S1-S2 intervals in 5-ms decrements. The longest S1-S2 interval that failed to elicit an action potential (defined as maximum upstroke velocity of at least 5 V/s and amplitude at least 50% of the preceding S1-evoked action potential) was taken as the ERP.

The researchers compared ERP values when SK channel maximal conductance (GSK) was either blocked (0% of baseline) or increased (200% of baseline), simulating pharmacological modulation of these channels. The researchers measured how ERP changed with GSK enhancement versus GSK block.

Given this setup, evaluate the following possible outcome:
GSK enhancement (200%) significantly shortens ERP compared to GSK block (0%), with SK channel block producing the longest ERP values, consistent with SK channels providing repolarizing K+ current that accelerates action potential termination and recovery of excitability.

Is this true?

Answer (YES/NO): YES